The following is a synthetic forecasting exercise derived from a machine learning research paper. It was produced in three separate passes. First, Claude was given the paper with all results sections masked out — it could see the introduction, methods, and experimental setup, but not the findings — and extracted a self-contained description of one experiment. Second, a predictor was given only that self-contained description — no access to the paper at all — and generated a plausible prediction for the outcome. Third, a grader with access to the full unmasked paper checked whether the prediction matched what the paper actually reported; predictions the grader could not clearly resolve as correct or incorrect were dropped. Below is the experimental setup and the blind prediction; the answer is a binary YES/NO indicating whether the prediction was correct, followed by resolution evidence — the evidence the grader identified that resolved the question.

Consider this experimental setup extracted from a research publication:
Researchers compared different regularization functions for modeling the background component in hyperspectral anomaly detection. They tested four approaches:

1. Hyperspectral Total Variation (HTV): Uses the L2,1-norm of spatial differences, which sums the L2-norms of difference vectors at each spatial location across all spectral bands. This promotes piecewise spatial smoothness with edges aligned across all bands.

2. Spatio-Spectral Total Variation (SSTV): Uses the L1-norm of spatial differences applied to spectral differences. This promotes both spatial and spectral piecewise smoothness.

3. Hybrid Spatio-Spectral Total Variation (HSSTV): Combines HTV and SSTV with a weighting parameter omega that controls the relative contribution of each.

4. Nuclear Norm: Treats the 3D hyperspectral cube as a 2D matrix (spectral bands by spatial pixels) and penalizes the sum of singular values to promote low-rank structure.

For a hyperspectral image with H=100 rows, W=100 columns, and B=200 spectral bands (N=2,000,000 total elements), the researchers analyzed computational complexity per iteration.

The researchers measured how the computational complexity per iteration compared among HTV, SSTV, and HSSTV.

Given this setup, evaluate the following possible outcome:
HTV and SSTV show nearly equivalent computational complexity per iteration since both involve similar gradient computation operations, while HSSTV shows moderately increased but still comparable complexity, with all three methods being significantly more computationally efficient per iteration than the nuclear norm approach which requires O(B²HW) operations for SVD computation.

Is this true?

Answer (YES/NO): NO